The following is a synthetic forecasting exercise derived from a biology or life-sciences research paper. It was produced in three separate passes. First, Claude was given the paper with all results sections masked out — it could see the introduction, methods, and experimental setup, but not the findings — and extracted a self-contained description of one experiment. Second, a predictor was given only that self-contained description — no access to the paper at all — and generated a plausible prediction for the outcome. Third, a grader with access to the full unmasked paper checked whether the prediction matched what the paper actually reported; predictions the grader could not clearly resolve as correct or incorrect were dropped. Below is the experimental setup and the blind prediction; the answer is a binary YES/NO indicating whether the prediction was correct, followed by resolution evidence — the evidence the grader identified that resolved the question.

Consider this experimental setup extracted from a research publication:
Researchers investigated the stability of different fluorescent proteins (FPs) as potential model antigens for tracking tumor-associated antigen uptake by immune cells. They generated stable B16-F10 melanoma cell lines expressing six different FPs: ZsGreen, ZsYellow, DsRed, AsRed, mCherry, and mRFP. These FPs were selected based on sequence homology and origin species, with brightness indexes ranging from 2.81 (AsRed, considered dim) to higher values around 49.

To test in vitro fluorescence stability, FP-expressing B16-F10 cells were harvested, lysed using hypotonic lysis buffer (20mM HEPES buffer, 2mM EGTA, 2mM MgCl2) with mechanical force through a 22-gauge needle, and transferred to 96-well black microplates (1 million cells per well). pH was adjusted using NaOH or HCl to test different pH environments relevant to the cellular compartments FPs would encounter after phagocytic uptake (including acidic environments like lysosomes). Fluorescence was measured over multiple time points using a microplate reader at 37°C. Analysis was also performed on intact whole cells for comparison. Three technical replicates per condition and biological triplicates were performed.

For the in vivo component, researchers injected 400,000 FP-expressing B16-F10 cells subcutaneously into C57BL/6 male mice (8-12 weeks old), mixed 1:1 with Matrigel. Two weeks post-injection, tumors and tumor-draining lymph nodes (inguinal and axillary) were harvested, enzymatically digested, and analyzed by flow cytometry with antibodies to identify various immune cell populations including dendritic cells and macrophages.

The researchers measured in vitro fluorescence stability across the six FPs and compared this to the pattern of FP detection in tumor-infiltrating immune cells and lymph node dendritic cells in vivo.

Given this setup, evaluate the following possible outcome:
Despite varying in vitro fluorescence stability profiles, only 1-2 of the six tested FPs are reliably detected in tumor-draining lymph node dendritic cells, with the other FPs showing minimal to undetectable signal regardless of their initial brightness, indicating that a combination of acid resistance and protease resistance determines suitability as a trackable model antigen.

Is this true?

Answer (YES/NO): NO